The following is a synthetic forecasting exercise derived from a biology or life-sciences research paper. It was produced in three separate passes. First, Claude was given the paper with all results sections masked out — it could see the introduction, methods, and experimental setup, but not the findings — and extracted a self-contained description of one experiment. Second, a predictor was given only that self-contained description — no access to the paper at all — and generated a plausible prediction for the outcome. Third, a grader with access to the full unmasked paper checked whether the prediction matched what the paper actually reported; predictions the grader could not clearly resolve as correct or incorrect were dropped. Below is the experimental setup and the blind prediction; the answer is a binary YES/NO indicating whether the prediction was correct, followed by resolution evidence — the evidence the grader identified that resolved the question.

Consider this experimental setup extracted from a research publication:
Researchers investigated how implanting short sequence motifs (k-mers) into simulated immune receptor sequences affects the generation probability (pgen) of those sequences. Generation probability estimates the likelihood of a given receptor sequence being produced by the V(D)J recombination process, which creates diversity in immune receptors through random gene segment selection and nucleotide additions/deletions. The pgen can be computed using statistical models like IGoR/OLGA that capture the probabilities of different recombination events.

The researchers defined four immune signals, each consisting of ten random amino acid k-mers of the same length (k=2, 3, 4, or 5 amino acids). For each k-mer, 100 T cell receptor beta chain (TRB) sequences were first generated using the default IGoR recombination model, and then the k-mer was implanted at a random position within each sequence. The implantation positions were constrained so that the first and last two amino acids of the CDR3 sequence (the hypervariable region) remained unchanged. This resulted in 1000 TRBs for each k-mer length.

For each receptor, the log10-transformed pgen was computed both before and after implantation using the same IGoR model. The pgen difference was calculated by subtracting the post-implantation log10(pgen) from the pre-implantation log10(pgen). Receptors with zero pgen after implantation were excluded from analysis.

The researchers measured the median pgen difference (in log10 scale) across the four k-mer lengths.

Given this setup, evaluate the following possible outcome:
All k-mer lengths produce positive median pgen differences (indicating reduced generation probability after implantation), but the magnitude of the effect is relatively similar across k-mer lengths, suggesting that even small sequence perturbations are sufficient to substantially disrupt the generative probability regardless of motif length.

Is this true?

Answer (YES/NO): NO